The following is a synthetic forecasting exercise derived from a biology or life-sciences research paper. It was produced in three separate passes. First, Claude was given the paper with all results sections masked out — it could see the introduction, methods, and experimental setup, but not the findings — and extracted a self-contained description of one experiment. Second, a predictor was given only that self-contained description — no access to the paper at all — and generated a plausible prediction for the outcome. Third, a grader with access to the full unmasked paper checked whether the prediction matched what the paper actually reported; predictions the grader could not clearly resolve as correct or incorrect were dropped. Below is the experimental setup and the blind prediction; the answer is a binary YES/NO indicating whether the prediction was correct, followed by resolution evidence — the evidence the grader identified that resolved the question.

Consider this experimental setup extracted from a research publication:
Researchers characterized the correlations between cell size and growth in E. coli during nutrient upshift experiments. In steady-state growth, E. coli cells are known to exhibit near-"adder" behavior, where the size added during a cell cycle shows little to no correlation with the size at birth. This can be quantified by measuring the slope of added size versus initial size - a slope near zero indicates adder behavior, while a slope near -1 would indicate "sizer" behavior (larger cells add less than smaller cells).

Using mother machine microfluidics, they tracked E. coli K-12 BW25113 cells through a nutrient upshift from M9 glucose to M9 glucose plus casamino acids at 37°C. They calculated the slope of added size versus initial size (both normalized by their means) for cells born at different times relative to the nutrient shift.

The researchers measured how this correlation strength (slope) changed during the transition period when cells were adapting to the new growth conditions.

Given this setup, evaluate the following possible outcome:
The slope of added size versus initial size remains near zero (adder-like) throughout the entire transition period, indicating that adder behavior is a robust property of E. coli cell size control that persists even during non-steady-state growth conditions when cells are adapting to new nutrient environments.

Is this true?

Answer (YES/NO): YES